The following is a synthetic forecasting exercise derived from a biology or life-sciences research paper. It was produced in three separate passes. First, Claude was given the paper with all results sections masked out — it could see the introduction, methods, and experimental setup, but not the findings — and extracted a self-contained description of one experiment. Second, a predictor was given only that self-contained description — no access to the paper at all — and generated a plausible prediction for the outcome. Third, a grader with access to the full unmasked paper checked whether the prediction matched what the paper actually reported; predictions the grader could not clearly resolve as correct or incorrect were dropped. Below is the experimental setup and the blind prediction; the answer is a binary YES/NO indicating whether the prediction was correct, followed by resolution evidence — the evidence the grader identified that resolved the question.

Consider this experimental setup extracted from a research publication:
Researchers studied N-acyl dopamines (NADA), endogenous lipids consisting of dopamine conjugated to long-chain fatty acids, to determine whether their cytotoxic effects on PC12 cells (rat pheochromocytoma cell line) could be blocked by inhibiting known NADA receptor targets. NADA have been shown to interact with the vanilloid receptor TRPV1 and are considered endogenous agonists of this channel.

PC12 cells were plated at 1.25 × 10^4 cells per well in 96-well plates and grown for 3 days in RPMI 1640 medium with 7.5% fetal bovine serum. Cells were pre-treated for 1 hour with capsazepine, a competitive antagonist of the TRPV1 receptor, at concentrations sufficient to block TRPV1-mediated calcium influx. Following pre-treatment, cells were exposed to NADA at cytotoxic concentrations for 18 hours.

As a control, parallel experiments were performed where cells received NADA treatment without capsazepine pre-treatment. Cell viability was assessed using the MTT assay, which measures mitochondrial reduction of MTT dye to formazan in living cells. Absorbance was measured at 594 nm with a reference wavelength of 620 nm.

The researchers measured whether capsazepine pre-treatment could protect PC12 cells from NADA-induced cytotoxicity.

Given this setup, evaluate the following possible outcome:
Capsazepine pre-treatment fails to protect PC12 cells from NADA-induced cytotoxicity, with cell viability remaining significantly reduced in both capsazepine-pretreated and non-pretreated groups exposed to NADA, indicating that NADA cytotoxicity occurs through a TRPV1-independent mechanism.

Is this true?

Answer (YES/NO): YES